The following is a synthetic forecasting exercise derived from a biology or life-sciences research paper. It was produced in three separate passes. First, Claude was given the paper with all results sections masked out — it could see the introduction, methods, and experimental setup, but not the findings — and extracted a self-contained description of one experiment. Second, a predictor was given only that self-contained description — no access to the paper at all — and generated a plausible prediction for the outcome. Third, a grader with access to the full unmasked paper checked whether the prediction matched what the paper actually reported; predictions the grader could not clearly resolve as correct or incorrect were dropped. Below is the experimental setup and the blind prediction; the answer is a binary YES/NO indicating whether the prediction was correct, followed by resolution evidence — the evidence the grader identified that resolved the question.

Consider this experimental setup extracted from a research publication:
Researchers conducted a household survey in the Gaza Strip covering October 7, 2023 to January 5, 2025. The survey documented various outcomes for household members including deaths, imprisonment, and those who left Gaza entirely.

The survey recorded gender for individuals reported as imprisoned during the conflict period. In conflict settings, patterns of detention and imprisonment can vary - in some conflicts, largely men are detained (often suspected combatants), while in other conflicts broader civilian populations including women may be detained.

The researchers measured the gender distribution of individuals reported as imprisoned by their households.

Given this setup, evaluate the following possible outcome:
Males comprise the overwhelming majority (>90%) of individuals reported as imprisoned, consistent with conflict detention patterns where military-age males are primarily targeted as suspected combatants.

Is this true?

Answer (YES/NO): YES